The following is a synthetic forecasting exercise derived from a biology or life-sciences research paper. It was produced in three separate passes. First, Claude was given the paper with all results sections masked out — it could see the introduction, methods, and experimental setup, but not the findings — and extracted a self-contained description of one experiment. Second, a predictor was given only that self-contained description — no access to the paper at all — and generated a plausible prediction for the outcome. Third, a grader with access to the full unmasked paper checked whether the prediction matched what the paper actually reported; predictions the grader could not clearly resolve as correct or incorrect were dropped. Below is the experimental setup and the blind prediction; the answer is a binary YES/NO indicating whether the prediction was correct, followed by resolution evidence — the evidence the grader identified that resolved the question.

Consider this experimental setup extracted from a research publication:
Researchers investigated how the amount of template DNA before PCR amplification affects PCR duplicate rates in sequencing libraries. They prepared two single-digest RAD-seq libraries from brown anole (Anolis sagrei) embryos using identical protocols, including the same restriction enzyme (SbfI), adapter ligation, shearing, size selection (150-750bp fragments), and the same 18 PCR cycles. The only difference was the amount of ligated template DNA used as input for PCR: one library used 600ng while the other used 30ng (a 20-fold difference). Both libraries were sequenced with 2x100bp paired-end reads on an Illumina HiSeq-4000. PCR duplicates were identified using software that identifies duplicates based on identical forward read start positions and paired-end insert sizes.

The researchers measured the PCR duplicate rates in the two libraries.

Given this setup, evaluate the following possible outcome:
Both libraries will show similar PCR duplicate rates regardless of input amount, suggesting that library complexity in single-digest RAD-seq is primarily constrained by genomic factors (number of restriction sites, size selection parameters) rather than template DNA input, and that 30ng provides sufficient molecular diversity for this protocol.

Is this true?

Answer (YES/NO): NO